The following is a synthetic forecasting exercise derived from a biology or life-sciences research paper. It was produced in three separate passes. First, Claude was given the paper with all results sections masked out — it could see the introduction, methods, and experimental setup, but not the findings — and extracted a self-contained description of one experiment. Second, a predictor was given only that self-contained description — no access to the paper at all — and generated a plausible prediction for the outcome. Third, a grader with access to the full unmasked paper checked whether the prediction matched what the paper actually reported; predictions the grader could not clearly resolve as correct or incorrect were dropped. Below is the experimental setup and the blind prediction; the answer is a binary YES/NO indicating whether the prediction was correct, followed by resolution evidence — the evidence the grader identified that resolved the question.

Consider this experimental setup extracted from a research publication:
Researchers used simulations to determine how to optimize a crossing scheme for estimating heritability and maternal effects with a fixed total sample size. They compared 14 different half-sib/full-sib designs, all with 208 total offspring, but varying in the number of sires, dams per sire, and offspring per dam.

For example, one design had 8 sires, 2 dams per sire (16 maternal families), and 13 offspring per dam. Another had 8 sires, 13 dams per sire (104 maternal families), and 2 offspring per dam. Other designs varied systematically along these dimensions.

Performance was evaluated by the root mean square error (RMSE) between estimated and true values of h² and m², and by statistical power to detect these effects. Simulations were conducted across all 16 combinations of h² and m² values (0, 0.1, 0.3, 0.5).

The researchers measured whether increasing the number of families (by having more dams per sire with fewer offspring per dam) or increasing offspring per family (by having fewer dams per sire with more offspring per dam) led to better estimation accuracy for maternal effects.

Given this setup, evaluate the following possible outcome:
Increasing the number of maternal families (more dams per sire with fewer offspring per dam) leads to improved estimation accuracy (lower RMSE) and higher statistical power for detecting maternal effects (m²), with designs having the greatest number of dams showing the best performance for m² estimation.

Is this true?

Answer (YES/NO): YES